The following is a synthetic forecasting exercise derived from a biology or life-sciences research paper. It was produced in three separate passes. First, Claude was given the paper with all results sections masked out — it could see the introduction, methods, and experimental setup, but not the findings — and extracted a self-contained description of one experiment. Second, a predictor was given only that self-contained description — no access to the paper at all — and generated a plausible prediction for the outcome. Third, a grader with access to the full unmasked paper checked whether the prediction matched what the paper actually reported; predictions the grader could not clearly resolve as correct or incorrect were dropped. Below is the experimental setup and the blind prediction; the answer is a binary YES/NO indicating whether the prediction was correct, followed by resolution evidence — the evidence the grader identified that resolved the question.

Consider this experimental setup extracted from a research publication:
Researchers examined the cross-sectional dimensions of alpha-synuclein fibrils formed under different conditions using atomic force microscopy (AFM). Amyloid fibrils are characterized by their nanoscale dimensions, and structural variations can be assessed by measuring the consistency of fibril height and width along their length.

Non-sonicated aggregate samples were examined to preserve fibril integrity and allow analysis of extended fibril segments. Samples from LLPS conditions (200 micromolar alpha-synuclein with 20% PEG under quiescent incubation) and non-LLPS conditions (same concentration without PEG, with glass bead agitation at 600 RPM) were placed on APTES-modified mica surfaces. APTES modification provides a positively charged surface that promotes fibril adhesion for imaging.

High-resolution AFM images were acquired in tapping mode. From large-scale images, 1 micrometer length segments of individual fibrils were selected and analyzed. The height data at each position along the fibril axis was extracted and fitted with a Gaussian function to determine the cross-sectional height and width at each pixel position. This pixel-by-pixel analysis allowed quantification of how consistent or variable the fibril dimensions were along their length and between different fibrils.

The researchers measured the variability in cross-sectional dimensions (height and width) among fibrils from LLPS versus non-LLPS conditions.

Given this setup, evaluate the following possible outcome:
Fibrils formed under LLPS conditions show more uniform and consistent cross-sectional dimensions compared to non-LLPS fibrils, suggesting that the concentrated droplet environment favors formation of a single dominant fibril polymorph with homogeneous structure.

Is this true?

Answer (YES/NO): NO